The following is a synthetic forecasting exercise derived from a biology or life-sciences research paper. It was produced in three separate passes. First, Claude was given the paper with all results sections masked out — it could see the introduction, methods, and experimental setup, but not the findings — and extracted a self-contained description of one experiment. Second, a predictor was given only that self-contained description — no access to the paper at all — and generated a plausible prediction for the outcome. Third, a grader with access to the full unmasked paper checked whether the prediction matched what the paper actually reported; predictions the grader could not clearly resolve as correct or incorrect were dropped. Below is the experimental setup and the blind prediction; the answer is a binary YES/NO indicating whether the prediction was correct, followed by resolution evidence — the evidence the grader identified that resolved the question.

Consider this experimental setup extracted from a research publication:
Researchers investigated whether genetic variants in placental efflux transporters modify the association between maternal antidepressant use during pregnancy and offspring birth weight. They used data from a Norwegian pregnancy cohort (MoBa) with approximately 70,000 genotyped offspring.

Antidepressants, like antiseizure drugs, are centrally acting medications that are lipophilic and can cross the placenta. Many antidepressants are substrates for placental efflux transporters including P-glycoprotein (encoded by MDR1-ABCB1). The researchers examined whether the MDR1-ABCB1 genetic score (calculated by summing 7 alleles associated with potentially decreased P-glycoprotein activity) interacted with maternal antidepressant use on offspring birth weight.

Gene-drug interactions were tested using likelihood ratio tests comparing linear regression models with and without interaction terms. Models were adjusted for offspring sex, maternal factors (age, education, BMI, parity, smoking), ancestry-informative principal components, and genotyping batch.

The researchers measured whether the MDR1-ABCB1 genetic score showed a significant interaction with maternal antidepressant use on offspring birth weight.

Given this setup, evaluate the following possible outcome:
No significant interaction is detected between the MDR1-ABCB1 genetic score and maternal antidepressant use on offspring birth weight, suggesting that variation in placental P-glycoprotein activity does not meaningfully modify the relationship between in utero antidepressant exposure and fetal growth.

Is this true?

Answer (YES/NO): YES